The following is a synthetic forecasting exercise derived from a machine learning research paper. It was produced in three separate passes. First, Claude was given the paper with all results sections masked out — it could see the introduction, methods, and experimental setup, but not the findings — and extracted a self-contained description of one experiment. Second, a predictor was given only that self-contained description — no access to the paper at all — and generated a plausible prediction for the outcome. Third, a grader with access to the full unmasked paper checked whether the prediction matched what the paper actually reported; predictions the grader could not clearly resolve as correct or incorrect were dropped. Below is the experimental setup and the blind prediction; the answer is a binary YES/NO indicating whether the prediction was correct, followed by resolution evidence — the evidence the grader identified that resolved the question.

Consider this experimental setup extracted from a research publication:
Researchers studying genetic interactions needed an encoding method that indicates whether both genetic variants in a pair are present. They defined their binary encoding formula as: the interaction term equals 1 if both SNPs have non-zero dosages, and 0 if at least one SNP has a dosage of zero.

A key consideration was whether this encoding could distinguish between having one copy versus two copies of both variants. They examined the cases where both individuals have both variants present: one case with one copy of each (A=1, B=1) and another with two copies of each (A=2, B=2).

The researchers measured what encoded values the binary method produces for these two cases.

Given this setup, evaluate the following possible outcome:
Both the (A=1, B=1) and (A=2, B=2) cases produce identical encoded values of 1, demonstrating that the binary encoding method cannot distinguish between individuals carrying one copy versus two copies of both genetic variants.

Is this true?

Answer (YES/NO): YES